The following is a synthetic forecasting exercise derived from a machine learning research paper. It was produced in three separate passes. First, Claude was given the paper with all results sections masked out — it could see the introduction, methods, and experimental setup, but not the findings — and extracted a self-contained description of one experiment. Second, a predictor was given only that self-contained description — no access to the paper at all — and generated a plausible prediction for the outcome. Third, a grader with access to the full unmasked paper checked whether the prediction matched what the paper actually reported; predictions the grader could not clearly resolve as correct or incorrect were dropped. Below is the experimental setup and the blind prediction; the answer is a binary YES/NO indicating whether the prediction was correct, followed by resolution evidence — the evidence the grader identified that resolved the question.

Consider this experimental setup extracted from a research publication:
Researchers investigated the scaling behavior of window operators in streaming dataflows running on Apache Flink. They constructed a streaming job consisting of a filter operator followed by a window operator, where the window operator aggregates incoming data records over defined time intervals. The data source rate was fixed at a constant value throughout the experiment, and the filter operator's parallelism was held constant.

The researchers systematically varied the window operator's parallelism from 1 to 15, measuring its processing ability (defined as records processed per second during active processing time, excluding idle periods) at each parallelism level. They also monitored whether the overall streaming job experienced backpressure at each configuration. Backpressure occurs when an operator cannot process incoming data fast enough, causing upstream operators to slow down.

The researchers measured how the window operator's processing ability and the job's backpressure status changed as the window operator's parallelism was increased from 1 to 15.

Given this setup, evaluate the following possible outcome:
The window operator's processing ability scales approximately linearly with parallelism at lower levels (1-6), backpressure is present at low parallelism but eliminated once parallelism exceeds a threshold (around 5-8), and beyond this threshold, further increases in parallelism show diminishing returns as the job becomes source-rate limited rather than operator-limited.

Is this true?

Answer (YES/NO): NO